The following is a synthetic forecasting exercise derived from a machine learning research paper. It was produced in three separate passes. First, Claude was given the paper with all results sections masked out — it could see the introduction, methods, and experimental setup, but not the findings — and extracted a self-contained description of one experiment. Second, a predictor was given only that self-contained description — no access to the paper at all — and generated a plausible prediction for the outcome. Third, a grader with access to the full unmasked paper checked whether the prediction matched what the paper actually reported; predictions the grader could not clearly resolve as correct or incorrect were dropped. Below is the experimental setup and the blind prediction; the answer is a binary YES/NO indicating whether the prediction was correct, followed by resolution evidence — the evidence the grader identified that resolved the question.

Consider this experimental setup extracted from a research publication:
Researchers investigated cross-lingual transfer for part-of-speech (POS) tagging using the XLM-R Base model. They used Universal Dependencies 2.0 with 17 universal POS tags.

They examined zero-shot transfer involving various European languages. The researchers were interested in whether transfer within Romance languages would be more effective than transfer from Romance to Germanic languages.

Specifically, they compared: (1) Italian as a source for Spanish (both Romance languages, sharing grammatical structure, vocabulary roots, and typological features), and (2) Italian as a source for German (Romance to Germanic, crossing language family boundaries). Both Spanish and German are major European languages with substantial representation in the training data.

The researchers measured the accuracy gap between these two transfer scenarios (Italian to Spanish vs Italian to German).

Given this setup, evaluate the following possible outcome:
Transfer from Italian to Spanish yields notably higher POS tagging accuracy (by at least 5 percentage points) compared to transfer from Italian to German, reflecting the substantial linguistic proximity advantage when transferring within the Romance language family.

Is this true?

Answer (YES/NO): YES